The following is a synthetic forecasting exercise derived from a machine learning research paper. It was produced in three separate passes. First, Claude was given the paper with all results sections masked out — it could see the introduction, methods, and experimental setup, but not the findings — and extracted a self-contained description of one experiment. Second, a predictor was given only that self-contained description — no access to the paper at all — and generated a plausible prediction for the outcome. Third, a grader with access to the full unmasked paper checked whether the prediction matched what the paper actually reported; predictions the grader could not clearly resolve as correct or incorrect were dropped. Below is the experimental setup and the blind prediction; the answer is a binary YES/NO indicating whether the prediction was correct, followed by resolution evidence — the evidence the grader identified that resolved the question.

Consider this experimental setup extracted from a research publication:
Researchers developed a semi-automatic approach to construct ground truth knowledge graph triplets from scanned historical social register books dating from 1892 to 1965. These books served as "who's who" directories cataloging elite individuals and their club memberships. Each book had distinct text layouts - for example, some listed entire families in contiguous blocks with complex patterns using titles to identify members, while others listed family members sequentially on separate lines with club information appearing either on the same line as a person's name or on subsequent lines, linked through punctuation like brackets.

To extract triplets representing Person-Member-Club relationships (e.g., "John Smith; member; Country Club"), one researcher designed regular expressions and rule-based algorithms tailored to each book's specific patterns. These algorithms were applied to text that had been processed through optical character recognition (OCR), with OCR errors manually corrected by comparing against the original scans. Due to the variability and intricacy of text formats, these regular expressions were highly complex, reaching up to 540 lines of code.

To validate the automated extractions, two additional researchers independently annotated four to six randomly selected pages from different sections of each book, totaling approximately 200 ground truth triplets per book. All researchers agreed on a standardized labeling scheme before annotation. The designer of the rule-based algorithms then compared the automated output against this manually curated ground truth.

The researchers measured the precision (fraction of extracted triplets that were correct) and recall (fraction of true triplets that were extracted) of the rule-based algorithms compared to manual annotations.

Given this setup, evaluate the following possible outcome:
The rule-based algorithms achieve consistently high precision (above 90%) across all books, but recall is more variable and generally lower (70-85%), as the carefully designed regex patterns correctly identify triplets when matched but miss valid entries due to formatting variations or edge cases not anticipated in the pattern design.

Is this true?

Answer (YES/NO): NO